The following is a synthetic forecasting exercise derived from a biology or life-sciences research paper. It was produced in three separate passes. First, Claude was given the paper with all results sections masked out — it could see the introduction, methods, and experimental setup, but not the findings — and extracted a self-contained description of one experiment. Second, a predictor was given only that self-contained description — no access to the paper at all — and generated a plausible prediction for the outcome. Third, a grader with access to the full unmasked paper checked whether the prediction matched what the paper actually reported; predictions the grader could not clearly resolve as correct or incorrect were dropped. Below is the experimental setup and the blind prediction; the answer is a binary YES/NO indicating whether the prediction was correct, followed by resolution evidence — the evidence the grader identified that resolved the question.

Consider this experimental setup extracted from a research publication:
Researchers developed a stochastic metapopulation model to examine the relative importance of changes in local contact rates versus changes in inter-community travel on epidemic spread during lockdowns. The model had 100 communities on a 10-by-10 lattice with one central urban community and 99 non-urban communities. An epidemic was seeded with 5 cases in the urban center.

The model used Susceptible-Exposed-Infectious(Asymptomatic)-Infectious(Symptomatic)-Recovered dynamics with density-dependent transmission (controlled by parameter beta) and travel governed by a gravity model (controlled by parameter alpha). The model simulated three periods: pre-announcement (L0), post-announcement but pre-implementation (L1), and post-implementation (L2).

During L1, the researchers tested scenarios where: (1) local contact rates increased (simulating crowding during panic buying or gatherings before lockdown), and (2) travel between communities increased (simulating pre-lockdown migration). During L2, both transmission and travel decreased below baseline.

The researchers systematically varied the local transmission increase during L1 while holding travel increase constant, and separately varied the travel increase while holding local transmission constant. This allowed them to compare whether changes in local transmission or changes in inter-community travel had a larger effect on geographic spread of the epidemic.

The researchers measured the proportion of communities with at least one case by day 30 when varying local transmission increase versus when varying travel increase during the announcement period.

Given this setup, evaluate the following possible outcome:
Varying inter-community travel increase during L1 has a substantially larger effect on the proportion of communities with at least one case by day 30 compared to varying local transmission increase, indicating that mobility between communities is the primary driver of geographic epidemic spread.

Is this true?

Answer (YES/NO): NO